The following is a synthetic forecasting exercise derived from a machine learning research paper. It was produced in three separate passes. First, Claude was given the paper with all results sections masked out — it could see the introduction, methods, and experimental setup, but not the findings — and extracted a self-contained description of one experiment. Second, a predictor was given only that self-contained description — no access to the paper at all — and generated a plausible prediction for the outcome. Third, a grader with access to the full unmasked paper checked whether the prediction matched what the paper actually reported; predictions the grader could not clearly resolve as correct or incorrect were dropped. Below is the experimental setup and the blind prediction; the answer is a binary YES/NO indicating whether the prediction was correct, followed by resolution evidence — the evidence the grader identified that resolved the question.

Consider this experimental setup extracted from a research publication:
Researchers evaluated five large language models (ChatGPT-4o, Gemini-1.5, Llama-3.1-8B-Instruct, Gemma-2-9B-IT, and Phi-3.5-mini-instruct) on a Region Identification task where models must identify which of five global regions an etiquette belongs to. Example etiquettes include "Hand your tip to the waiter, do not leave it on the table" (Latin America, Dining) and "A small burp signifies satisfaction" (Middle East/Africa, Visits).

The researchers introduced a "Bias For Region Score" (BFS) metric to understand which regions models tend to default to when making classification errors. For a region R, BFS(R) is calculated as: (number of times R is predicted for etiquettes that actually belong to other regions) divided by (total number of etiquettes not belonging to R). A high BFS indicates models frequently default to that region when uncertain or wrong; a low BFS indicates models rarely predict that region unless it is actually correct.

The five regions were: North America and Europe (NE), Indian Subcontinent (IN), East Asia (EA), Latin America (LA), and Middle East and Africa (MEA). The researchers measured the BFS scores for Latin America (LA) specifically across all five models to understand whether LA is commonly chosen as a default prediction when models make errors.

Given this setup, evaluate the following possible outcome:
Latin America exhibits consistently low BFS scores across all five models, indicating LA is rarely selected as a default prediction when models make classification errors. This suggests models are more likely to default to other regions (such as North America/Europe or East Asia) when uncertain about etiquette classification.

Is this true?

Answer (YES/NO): YES